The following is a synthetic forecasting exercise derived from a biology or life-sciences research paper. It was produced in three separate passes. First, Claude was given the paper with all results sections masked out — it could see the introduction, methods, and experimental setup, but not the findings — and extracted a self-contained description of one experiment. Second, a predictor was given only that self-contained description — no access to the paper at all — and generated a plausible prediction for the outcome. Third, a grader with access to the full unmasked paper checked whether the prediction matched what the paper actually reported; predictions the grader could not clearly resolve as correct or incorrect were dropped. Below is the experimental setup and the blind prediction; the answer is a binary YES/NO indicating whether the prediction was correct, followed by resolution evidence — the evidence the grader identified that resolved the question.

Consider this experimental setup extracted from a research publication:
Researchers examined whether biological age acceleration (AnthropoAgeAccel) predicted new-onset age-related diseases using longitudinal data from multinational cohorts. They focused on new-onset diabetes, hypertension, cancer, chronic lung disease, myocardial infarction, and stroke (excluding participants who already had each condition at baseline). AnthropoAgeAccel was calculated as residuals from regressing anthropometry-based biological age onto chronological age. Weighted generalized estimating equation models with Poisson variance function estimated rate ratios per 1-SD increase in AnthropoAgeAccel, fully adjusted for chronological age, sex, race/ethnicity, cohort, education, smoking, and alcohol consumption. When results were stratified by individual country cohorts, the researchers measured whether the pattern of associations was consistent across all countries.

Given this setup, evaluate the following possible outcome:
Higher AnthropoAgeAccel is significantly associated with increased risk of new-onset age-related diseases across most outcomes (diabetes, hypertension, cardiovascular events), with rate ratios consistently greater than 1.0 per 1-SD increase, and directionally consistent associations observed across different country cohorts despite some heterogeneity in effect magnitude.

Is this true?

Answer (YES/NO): NO